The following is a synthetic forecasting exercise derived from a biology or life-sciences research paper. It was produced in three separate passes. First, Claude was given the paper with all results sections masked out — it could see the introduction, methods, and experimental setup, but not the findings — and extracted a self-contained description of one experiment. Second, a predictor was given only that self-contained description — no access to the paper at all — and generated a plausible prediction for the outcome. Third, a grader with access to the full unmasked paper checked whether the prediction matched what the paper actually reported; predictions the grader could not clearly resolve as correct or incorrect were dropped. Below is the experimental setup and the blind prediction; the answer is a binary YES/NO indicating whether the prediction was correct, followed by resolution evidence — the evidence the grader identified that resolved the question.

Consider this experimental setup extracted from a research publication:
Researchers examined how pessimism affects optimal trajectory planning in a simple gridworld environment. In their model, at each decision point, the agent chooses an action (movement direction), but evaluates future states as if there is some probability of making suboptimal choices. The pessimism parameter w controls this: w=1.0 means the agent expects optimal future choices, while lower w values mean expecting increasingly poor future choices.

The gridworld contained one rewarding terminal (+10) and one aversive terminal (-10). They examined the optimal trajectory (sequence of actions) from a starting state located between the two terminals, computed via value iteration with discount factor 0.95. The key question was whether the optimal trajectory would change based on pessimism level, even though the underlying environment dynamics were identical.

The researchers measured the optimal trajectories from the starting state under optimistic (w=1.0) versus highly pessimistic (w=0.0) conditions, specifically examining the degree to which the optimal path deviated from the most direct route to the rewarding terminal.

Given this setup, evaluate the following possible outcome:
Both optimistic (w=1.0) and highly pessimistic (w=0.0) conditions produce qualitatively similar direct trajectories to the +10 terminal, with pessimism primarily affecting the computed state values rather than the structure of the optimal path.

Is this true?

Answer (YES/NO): NO